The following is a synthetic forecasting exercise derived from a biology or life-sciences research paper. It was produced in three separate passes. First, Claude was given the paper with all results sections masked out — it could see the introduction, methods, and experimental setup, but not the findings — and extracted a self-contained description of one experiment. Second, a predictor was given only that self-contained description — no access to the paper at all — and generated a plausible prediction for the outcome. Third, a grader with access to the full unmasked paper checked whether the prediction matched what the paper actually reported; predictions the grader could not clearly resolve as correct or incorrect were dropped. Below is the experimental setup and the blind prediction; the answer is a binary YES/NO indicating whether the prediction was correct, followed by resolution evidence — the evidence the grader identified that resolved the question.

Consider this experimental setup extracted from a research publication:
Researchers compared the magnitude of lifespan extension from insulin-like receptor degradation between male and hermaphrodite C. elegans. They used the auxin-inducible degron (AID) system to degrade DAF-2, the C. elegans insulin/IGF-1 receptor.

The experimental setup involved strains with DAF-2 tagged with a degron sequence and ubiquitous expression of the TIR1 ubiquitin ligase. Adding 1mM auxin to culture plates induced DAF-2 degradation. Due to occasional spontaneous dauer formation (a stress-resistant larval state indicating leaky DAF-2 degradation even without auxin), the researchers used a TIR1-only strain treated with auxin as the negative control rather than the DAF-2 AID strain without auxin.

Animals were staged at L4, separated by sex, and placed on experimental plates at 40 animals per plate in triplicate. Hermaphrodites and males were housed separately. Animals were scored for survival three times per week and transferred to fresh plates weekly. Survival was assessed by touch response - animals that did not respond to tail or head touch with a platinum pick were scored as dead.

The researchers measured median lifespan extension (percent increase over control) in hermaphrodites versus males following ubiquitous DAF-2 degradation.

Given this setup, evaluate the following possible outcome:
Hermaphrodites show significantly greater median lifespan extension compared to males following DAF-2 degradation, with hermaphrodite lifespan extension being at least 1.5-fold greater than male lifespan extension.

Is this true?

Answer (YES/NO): NO